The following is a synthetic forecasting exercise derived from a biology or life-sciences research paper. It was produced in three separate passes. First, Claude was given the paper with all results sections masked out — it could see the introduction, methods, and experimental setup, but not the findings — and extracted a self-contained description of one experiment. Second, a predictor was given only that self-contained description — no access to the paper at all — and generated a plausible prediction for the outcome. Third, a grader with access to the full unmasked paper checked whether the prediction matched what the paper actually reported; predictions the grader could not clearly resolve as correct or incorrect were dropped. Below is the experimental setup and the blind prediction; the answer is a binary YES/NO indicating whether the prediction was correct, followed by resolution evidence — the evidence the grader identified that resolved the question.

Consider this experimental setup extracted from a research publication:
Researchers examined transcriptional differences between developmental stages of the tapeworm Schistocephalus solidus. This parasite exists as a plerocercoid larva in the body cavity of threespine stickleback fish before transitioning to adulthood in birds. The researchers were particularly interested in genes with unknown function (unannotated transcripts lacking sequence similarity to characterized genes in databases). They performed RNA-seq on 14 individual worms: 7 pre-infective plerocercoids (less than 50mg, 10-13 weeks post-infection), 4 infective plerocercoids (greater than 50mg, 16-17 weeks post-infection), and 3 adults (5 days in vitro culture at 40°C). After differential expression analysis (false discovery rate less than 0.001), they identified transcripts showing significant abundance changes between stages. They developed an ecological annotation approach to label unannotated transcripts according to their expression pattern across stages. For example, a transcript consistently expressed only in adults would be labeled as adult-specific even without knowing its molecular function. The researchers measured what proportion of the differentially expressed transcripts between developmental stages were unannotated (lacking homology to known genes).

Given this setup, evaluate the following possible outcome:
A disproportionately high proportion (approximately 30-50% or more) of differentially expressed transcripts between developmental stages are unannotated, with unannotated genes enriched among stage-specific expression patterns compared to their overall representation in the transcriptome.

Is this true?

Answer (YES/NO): YES